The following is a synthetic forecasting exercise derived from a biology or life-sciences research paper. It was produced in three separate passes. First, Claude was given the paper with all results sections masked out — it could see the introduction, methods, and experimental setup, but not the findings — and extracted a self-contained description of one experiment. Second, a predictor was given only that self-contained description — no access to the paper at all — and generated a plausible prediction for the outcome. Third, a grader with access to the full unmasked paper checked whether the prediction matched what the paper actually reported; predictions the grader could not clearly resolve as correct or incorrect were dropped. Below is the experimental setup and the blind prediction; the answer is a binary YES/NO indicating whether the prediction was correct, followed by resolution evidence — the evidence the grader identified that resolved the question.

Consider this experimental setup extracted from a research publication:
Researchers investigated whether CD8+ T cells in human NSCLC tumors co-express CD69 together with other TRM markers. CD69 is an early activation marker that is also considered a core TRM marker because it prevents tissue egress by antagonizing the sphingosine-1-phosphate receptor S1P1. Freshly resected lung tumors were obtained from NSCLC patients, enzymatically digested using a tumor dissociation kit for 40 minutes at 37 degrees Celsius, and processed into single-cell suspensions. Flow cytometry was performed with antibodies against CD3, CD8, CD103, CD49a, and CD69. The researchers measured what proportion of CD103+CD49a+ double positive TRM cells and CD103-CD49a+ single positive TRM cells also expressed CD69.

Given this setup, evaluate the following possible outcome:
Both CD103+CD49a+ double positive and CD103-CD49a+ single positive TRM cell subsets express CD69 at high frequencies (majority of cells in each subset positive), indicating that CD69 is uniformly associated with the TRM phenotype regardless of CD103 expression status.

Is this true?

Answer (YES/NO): NO